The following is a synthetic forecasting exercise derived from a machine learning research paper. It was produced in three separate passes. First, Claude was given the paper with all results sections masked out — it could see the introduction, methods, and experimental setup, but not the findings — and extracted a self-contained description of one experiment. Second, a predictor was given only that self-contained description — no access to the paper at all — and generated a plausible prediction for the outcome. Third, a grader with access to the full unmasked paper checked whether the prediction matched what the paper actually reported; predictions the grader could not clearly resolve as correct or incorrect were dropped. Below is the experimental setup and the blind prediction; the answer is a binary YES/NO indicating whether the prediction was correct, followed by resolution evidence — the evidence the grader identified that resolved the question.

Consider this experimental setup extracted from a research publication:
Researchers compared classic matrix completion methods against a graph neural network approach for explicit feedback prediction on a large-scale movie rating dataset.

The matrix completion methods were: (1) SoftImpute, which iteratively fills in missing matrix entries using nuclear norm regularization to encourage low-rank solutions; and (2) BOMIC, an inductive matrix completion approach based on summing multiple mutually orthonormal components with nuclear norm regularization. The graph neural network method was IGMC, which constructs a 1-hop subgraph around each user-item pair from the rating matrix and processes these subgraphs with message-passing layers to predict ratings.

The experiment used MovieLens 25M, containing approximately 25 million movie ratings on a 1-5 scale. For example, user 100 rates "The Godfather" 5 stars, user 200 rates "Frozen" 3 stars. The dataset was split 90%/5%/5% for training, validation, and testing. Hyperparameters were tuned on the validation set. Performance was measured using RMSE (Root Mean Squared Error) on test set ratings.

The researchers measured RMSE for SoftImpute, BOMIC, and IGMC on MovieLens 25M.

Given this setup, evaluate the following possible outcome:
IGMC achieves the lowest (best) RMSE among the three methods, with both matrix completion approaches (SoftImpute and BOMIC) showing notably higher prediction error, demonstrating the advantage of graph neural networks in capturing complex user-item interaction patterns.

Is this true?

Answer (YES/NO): NO